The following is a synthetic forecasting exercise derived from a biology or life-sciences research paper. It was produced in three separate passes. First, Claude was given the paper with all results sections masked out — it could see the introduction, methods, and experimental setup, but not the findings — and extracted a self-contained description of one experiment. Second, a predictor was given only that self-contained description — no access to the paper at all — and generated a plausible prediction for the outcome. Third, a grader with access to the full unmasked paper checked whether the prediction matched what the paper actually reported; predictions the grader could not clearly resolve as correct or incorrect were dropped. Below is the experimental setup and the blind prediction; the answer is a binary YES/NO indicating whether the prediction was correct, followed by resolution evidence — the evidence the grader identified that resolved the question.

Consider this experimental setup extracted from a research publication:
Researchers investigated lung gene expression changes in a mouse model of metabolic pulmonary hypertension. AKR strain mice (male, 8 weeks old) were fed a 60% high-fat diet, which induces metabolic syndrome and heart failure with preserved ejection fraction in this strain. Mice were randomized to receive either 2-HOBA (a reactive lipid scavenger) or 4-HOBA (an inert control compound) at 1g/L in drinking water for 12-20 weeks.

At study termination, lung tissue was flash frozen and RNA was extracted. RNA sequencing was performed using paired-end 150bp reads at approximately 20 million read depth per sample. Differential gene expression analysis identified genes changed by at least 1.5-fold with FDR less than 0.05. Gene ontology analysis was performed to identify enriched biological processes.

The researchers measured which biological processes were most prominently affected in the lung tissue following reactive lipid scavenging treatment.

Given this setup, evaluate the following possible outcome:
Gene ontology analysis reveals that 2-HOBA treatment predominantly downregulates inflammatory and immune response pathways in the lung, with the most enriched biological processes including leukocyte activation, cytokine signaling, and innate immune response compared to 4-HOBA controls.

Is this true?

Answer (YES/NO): NO